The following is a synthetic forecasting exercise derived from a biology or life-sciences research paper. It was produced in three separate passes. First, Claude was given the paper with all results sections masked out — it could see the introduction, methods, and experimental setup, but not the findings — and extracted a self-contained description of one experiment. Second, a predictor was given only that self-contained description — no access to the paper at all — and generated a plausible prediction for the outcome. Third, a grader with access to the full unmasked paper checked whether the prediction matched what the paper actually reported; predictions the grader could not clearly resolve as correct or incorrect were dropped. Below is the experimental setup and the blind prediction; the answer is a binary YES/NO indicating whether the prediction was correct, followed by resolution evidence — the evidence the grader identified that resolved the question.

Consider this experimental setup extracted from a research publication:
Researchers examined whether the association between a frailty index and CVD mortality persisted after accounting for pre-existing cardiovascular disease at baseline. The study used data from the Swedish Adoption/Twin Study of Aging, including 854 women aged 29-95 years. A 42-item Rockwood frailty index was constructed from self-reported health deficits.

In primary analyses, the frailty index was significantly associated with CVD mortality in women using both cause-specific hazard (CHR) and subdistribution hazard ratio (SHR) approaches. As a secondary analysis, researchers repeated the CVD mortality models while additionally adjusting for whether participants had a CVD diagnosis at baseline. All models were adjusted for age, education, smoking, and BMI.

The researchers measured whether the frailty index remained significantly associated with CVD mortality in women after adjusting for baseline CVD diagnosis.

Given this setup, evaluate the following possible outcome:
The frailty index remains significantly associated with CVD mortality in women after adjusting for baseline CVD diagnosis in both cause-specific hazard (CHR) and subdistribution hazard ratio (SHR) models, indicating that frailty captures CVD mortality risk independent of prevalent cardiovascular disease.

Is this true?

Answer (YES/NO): NO